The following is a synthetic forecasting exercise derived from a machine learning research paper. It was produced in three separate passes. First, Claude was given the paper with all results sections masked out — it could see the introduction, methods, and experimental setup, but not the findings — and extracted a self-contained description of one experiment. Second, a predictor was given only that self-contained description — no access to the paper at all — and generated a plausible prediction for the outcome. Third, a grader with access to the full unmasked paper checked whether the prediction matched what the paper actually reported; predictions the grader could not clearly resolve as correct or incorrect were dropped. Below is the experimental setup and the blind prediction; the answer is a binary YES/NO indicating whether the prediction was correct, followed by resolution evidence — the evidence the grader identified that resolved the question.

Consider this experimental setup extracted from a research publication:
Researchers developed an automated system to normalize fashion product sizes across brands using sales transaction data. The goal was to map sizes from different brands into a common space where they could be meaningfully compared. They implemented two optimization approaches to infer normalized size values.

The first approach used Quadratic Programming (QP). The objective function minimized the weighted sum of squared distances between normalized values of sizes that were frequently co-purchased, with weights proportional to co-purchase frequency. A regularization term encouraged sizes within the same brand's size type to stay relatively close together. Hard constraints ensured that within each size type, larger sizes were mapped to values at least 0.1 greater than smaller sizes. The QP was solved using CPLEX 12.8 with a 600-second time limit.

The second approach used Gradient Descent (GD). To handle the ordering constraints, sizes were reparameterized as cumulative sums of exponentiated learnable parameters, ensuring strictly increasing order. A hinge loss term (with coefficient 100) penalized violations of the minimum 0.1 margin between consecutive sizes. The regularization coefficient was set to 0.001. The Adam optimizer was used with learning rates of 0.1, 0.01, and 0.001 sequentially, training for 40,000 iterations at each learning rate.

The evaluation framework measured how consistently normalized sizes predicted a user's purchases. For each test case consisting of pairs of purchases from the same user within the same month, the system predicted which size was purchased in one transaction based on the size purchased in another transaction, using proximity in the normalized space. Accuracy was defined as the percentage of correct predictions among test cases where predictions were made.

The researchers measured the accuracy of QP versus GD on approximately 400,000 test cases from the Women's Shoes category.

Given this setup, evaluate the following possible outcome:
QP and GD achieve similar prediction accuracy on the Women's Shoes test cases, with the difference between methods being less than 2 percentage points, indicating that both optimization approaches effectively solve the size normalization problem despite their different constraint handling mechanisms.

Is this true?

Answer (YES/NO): YES